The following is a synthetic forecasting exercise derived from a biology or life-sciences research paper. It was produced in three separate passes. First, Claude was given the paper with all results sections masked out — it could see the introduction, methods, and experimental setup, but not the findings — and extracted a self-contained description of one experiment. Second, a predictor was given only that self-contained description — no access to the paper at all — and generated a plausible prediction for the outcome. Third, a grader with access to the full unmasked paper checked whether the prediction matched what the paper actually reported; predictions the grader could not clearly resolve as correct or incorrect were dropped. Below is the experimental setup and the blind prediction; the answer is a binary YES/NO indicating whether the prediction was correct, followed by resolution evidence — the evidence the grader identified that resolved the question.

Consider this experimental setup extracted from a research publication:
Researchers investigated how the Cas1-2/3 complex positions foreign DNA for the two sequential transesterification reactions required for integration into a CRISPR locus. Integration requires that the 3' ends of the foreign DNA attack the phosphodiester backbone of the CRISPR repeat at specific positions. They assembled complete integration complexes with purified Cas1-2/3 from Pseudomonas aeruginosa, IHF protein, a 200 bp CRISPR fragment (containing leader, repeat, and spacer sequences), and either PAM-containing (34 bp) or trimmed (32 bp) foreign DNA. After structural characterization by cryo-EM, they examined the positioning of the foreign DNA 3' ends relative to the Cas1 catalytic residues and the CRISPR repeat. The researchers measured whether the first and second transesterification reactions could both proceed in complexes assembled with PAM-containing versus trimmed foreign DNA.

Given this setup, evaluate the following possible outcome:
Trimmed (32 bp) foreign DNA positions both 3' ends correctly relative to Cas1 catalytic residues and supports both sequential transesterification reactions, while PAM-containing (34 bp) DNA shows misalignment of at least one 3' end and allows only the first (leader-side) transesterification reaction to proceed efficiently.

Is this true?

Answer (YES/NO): NO